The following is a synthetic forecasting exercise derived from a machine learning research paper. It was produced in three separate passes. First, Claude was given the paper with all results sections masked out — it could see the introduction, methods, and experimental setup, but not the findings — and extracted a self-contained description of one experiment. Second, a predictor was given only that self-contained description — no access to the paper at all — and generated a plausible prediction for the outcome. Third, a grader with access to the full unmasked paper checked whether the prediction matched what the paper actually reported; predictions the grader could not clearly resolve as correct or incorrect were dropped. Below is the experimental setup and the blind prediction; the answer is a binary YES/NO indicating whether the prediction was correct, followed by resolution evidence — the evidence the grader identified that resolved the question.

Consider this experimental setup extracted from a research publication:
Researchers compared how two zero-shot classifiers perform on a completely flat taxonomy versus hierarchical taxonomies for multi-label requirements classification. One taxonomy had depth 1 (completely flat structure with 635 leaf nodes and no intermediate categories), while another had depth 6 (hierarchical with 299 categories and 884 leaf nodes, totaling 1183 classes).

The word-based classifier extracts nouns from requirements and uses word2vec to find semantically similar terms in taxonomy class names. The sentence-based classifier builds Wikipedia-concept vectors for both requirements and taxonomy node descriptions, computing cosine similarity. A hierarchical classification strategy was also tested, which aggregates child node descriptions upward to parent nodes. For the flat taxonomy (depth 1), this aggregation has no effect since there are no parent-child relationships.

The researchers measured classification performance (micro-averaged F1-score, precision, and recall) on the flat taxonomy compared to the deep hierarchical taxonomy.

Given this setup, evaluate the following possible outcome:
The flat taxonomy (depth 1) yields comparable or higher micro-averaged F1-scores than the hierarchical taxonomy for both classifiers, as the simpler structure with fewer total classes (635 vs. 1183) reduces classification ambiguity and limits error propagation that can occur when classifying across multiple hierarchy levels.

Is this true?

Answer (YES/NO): YES